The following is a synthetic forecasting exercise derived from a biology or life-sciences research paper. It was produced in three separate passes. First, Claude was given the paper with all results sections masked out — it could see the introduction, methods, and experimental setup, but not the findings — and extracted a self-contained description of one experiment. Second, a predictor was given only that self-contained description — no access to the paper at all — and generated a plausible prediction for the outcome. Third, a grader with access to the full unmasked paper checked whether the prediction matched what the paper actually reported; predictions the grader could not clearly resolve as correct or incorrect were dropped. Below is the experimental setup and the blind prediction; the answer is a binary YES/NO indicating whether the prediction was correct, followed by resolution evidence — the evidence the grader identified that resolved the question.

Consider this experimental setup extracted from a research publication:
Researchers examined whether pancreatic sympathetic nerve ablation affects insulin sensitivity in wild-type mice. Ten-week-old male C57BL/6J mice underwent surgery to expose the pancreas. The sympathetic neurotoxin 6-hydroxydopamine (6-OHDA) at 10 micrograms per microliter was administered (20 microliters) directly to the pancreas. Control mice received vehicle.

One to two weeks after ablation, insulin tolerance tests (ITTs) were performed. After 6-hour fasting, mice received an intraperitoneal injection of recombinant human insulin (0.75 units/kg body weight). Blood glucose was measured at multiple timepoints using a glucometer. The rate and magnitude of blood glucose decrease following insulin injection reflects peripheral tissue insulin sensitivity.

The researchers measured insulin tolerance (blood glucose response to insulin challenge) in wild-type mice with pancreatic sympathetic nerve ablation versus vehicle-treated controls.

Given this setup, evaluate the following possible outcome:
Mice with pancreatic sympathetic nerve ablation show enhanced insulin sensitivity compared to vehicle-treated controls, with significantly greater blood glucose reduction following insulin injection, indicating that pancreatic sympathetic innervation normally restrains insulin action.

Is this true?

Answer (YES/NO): NO